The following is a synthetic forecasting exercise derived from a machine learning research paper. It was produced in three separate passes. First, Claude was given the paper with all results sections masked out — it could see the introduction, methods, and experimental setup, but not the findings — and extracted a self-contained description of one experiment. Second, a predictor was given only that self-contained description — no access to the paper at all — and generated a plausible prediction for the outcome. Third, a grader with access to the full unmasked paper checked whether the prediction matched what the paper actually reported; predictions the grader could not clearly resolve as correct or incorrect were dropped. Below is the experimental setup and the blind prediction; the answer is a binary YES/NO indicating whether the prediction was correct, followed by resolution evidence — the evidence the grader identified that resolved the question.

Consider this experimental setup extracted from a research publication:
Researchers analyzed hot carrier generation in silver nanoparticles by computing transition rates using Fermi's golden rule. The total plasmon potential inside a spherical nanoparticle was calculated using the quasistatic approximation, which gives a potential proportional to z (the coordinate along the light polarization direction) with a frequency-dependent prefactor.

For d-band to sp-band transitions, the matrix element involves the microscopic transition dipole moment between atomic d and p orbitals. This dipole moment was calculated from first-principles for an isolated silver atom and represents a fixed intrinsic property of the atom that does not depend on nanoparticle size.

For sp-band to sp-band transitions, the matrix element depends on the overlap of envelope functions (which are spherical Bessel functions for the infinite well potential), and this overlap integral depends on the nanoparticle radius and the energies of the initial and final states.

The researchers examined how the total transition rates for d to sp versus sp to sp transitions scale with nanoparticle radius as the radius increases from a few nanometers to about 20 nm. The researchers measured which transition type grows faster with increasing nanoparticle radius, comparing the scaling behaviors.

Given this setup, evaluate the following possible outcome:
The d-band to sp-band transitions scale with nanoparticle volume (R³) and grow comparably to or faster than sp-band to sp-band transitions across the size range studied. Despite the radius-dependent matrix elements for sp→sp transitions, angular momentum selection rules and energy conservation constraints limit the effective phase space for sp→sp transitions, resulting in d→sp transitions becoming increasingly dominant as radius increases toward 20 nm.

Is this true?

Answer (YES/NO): YES